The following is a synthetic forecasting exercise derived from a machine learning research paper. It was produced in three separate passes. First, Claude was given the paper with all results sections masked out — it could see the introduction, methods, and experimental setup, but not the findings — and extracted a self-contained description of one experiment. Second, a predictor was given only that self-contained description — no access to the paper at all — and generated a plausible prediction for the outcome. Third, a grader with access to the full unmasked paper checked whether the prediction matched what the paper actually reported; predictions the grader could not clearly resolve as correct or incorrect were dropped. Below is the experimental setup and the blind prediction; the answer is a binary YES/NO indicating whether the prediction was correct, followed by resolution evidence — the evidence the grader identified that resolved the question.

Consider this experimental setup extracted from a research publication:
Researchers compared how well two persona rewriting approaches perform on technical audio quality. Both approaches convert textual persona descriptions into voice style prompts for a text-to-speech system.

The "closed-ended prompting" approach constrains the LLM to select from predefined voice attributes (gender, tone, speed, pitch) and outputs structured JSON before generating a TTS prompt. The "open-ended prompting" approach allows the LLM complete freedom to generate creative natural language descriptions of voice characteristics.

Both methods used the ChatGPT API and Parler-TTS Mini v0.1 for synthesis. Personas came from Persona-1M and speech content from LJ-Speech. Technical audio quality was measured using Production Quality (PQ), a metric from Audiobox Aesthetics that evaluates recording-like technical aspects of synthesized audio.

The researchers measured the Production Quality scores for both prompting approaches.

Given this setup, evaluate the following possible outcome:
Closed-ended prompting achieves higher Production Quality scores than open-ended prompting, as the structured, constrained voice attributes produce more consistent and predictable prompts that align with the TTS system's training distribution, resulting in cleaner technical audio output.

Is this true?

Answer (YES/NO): YES